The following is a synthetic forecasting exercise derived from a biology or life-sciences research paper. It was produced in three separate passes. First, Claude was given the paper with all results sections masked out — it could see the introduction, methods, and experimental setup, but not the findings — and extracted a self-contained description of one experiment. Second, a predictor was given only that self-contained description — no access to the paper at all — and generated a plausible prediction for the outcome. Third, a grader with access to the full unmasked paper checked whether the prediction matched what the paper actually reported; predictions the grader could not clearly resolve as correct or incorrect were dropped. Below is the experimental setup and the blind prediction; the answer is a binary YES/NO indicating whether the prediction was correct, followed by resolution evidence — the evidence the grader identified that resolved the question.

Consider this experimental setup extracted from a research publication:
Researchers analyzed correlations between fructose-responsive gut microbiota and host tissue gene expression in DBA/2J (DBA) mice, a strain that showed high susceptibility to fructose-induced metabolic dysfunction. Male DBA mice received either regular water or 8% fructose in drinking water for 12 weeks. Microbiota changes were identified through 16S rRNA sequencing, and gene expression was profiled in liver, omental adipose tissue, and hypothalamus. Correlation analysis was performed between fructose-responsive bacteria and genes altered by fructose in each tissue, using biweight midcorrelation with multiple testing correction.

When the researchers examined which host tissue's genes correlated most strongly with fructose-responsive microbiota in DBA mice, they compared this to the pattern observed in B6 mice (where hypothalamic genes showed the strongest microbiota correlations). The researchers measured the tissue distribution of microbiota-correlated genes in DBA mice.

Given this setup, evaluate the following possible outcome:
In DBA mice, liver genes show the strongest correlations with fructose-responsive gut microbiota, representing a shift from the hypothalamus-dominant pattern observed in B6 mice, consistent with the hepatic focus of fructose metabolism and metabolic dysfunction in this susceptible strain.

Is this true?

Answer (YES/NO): NO